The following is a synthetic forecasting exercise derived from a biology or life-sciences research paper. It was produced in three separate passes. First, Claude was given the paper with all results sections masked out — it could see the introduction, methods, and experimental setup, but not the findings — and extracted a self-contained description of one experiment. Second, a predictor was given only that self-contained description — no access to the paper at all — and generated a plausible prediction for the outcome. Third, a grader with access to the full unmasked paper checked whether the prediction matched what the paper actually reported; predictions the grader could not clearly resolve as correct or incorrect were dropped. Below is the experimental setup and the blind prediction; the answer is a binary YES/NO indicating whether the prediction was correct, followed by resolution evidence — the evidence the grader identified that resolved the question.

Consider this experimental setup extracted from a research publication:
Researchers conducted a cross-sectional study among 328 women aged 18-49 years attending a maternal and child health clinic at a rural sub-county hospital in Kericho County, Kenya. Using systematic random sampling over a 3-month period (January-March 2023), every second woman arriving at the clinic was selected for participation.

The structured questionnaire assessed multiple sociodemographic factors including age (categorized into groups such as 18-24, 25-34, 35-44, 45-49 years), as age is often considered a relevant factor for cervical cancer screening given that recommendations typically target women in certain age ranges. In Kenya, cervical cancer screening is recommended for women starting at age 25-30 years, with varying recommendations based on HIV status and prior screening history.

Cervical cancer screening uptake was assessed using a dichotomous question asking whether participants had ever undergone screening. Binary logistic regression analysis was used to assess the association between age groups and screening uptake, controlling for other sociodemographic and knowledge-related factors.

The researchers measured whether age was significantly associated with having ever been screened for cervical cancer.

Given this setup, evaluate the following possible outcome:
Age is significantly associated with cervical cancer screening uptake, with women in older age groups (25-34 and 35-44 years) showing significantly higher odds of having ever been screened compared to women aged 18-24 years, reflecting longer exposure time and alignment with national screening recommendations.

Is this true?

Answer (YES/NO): NO